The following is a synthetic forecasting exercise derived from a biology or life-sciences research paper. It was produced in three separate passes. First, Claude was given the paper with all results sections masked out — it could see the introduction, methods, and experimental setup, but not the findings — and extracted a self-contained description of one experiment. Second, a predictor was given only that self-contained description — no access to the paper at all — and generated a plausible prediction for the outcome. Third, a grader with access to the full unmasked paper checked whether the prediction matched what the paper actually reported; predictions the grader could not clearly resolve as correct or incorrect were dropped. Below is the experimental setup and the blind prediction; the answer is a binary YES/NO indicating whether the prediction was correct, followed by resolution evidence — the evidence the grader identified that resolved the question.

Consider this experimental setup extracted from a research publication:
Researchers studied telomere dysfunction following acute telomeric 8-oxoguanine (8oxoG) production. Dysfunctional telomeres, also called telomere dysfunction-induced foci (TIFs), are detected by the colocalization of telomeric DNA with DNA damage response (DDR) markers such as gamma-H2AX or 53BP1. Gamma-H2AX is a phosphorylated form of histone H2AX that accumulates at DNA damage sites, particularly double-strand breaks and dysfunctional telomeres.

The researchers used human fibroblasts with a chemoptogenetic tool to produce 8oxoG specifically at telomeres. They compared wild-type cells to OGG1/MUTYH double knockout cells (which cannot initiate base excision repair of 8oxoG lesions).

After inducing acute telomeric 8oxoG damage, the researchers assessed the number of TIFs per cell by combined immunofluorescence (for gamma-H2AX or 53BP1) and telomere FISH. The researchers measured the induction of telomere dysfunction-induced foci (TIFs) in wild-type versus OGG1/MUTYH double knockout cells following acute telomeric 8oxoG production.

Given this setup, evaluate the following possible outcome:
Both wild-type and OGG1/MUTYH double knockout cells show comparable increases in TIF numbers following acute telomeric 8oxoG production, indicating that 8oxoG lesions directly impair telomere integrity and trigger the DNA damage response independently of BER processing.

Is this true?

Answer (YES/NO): NO